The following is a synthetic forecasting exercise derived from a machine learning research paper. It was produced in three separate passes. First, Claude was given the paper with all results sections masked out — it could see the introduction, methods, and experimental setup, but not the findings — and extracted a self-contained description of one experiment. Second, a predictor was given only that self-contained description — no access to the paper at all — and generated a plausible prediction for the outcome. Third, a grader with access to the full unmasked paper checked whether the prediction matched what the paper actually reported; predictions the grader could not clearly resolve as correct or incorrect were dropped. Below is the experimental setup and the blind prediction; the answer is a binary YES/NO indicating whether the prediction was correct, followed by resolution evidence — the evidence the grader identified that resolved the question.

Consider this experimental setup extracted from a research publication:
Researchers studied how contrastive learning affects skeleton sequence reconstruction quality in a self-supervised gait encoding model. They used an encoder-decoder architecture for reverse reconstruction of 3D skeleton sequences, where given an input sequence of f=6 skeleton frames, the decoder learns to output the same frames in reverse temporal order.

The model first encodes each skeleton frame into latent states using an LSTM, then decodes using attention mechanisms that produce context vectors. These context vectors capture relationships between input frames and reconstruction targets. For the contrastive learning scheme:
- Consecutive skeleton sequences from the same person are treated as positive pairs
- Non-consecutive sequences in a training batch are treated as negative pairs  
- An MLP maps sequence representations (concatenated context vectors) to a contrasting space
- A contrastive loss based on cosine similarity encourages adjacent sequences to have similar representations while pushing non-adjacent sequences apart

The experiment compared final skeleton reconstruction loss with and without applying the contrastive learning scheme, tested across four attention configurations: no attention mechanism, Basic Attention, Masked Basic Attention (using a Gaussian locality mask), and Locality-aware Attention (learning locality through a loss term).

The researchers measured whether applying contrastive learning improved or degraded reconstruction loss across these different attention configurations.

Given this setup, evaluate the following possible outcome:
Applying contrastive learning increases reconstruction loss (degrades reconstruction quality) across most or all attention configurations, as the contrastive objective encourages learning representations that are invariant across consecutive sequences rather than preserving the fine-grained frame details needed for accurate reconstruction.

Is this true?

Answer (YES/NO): NO